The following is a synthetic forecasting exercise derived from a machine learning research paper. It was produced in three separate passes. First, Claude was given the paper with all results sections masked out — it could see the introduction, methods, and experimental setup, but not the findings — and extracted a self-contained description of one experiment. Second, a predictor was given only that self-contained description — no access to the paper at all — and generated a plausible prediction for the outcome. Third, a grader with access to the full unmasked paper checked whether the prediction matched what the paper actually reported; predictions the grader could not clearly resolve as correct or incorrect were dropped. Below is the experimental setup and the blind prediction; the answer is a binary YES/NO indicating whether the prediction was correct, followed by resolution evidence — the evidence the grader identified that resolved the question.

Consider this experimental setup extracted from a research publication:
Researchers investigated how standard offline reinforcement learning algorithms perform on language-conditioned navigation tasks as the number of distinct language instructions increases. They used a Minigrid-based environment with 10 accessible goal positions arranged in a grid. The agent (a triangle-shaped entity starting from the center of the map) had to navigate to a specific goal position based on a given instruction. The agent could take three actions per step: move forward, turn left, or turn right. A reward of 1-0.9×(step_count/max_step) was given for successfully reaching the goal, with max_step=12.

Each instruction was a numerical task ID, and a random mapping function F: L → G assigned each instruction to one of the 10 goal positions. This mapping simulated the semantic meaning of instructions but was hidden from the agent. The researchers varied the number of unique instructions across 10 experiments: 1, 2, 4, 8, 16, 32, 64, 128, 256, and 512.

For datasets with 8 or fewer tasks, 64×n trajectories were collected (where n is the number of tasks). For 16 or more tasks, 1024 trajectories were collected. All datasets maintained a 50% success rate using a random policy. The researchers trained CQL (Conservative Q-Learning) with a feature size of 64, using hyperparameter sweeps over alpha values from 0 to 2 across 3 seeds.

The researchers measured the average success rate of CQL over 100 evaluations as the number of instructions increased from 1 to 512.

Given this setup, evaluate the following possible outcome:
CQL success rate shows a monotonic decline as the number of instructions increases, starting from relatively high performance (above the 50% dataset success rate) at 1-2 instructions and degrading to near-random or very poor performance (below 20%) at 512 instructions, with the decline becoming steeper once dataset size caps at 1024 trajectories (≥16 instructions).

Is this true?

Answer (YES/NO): NO